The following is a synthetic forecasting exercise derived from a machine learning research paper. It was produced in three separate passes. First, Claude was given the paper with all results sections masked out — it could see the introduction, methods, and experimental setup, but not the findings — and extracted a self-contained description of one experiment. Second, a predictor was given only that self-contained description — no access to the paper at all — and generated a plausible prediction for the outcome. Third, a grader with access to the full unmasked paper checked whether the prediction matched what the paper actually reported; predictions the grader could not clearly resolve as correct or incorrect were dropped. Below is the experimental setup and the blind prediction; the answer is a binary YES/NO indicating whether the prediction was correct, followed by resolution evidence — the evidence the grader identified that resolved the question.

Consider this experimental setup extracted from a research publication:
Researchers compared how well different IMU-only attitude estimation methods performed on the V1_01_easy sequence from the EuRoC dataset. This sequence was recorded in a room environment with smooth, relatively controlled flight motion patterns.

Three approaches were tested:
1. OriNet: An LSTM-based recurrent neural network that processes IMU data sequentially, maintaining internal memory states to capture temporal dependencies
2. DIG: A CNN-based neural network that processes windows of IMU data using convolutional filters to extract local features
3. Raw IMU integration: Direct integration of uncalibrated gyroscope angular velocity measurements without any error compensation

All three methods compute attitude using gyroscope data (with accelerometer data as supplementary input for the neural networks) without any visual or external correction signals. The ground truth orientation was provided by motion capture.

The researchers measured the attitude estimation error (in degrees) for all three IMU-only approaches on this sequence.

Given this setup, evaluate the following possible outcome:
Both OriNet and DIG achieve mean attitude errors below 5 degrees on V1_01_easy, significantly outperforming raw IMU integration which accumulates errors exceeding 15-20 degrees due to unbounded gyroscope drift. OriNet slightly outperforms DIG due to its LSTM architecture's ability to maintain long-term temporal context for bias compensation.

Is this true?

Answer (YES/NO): NO